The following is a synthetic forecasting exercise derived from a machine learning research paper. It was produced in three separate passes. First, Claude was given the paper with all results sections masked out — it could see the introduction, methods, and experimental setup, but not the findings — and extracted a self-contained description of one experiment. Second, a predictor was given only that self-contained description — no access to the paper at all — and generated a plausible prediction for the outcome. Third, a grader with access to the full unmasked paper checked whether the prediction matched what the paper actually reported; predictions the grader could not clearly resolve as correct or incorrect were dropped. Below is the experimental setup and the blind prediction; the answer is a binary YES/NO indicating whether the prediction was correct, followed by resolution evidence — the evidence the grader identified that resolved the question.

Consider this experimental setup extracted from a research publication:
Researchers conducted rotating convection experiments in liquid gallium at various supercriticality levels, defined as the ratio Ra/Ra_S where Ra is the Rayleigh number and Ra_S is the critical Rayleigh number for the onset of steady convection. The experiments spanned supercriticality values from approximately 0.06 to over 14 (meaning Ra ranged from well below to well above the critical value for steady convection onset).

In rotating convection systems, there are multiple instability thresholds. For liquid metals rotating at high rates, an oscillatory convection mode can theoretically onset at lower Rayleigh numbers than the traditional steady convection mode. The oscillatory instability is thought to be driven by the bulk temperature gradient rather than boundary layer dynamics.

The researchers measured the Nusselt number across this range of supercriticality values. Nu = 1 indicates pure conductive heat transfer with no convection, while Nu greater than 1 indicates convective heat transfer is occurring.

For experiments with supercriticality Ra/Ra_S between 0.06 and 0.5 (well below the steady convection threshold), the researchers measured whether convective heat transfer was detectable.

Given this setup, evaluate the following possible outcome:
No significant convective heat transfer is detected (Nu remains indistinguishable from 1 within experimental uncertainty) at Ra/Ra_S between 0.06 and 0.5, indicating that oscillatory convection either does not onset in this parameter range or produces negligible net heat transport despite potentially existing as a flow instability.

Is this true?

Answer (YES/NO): NO